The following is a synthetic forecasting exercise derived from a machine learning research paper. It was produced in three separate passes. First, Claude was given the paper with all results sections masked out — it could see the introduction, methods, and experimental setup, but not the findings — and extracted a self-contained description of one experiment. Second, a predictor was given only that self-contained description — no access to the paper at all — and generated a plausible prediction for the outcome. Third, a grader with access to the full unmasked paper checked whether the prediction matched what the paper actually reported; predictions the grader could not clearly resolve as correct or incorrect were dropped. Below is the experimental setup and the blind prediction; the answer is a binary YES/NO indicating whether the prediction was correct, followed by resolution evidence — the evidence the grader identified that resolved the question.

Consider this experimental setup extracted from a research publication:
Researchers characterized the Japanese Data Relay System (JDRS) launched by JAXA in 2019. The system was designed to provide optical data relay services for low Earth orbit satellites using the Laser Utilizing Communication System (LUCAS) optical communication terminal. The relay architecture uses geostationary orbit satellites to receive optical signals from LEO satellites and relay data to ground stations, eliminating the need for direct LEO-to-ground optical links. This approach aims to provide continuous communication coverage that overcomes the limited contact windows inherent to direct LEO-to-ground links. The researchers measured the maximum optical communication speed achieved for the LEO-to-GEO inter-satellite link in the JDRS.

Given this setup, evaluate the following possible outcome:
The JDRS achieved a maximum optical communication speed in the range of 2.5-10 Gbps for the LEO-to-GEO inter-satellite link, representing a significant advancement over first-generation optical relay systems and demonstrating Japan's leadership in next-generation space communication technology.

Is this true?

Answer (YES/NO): NO